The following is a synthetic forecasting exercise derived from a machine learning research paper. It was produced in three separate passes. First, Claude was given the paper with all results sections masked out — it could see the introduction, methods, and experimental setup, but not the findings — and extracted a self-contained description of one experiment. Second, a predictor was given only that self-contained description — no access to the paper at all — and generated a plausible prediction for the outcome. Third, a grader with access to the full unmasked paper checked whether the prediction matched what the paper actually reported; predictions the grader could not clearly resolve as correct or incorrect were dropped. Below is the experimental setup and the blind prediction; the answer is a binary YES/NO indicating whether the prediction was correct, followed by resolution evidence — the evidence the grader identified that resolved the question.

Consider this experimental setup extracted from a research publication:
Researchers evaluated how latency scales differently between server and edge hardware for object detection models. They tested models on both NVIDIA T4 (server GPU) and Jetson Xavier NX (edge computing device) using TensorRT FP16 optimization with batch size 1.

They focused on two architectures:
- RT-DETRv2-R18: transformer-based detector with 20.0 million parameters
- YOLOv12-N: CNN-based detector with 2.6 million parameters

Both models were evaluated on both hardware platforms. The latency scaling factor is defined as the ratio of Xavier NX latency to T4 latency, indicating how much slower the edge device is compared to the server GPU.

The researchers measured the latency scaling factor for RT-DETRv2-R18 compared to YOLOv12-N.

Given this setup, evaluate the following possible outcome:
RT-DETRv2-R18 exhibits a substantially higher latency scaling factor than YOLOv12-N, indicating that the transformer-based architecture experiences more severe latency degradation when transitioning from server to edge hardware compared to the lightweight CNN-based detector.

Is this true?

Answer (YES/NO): NO